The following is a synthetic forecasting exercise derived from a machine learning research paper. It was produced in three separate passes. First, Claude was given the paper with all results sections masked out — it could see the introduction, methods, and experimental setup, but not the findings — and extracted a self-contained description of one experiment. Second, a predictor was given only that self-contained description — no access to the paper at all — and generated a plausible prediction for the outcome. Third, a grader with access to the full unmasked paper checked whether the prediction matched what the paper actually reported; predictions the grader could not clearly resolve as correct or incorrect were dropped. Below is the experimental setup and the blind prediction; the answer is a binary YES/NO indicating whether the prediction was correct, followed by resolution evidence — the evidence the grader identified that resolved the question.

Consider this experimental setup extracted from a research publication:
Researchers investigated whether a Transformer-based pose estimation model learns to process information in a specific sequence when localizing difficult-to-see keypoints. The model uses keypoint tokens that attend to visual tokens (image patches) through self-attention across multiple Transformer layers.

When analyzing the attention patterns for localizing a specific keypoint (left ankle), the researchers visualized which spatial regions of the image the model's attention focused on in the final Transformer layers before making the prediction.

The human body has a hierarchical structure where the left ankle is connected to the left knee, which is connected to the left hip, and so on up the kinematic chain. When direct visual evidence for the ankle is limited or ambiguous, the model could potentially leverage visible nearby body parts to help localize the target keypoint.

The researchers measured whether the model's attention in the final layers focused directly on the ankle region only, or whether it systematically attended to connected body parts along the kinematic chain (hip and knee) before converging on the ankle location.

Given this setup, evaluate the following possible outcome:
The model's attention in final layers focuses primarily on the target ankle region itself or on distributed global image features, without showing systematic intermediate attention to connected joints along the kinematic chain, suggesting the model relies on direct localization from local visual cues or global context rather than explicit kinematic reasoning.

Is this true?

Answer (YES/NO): NO